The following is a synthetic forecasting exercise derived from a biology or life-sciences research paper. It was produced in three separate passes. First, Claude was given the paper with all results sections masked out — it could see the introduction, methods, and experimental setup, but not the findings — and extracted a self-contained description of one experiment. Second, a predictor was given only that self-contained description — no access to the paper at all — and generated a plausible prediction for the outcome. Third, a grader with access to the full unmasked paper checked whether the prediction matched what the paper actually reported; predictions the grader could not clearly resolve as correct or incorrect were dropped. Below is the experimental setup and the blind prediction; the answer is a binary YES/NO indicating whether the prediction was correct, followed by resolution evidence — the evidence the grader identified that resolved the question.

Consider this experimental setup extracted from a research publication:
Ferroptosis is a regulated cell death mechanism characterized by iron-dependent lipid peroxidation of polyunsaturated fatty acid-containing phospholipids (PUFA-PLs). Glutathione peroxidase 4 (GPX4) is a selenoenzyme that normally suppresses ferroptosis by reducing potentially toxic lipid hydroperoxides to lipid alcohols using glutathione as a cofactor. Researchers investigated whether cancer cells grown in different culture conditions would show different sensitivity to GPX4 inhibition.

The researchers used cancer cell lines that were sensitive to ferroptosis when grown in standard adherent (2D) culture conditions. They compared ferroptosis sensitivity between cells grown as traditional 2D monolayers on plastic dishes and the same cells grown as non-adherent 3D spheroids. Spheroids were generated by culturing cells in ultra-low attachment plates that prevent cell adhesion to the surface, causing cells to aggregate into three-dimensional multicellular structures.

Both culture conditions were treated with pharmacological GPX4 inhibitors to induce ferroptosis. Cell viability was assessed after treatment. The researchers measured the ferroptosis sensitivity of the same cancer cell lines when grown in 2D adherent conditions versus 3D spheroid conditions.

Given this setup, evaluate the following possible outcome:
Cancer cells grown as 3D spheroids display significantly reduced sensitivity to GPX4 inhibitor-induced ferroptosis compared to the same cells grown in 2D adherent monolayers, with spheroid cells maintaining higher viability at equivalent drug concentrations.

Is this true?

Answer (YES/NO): YES